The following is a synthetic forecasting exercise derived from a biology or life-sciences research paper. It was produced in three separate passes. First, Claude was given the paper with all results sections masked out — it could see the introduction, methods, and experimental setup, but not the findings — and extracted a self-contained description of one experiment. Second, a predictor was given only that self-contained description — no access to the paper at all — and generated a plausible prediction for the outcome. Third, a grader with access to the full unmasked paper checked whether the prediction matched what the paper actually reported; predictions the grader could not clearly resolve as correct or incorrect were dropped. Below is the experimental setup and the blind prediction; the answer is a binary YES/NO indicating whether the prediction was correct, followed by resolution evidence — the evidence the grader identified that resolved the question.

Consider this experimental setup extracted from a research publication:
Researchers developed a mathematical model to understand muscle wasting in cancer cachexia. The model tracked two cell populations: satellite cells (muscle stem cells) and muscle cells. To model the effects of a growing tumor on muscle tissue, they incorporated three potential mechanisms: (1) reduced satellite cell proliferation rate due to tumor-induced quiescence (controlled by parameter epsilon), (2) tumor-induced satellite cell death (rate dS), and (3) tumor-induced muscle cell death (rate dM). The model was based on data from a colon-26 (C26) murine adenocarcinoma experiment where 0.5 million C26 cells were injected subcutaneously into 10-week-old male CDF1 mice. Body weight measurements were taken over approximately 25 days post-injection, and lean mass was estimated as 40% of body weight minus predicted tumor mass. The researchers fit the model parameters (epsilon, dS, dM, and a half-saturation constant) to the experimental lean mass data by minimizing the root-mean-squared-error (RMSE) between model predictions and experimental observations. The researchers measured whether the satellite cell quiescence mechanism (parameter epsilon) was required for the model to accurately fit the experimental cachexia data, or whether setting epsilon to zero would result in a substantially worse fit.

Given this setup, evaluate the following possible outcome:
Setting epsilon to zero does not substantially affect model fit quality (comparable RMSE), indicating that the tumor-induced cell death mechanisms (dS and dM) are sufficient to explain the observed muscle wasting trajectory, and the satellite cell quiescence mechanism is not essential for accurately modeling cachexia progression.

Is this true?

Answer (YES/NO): YES